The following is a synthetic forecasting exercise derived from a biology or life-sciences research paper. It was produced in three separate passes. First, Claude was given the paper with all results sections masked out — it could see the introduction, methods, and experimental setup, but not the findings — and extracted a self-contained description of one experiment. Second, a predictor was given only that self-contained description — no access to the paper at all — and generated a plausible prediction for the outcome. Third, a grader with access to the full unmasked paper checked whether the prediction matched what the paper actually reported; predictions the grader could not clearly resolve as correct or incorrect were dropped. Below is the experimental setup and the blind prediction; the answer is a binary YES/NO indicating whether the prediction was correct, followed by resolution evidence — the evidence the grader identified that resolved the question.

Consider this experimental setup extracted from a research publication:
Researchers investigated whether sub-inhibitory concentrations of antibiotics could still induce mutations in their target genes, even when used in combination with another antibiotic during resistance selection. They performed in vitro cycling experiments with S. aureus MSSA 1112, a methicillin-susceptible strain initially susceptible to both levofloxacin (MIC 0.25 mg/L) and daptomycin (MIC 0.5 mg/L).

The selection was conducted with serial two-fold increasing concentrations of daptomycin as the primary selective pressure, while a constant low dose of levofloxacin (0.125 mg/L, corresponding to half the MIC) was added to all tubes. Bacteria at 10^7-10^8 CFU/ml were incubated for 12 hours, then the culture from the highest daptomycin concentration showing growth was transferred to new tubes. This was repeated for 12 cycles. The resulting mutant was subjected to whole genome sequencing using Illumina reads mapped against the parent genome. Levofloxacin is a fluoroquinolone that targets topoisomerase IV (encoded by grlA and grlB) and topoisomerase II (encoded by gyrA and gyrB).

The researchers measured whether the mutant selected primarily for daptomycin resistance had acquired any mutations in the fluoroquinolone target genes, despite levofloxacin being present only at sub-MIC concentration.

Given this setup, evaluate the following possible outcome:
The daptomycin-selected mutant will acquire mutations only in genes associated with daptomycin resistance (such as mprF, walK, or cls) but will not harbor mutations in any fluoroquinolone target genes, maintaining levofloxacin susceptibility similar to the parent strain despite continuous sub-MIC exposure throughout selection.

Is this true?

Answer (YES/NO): NO